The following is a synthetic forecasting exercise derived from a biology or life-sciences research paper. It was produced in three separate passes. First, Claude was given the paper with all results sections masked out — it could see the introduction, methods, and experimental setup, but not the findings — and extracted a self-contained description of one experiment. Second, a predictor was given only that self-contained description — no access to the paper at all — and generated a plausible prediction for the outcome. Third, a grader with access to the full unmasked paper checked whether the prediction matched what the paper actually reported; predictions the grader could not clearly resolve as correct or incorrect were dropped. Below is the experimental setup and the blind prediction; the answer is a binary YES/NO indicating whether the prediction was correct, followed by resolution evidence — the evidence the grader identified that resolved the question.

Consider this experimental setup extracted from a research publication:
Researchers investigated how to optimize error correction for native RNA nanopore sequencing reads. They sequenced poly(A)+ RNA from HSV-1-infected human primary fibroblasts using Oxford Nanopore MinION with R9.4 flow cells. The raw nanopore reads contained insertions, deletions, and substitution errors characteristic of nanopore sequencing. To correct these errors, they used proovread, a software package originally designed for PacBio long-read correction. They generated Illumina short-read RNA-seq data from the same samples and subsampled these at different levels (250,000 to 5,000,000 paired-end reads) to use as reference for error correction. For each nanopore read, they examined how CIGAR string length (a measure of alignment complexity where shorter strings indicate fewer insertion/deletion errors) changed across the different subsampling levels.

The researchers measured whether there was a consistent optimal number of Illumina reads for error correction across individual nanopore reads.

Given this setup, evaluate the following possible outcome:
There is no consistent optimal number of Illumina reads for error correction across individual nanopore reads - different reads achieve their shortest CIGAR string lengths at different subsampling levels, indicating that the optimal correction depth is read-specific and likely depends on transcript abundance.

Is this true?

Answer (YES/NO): YES